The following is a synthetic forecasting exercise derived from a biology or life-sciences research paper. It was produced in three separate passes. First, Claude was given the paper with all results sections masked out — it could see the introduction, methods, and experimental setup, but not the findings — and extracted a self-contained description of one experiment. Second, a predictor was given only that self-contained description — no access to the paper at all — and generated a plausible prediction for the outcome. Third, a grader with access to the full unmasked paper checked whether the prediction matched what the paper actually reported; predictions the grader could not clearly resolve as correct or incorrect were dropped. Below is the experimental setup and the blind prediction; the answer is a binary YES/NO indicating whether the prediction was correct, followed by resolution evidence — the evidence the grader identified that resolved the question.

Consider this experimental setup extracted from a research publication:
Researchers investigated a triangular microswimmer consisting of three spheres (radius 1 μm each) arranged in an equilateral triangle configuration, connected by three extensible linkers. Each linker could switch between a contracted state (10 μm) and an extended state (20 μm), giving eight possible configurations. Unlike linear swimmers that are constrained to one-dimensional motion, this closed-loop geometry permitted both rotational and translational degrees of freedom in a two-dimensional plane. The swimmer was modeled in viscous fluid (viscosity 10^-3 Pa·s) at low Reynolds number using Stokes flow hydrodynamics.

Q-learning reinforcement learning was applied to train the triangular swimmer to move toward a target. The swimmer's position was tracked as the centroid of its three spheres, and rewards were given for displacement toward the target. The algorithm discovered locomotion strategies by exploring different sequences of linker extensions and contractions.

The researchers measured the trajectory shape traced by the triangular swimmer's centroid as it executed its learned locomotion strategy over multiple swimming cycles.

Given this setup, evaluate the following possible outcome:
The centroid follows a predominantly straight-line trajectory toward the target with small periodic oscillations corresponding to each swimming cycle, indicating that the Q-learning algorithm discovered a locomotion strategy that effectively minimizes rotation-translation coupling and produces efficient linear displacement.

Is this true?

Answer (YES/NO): NO